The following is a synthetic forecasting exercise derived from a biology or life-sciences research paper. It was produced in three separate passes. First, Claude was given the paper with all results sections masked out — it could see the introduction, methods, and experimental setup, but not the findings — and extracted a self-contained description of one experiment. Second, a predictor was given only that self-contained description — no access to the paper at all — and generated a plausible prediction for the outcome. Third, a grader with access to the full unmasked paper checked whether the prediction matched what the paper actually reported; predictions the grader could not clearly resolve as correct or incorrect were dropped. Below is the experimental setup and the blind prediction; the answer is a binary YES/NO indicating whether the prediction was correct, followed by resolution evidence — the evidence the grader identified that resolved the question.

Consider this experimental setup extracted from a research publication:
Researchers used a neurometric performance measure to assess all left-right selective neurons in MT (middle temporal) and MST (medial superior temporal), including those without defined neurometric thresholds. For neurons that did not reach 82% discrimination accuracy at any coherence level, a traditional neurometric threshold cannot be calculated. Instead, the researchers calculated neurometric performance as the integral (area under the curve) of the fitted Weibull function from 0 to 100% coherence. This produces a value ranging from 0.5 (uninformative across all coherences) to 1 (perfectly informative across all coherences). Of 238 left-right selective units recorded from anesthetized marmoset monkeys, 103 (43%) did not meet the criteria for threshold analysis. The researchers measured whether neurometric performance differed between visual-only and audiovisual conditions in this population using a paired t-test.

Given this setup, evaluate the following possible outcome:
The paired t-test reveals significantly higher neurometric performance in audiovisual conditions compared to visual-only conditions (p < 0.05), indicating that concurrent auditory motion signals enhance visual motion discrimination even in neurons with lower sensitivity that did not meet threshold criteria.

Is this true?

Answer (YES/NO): NO